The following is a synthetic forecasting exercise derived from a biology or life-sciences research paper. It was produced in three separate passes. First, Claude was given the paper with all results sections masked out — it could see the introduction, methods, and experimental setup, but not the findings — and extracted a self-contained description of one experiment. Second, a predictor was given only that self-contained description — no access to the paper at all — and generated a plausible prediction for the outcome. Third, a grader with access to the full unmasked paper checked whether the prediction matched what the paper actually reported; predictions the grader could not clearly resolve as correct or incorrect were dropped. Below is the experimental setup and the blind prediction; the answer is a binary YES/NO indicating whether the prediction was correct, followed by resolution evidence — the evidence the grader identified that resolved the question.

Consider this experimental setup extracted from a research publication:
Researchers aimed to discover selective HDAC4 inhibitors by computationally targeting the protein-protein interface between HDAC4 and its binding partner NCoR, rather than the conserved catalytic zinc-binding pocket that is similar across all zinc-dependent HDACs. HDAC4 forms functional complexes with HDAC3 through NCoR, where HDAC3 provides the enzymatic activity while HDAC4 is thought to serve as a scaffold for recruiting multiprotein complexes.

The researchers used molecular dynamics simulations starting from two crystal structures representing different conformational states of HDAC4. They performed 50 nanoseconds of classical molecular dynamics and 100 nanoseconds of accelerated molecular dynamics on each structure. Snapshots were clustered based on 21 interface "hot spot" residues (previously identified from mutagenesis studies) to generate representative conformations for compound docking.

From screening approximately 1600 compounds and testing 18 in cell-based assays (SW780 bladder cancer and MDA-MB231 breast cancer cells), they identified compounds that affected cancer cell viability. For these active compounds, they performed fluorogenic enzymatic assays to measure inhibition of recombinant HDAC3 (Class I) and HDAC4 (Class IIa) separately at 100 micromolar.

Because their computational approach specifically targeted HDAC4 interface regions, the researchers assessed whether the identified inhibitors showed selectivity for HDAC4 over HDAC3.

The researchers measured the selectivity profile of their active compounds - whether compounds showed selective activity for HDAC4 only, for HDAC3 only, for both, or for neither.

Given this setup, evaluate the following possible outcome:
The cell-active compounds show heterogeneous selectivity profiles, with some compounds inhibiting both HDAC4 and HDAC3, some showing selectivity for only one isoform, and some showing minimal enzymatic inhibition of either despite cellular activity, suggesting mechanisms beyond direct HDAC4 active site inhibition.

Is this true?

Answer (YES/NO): YES